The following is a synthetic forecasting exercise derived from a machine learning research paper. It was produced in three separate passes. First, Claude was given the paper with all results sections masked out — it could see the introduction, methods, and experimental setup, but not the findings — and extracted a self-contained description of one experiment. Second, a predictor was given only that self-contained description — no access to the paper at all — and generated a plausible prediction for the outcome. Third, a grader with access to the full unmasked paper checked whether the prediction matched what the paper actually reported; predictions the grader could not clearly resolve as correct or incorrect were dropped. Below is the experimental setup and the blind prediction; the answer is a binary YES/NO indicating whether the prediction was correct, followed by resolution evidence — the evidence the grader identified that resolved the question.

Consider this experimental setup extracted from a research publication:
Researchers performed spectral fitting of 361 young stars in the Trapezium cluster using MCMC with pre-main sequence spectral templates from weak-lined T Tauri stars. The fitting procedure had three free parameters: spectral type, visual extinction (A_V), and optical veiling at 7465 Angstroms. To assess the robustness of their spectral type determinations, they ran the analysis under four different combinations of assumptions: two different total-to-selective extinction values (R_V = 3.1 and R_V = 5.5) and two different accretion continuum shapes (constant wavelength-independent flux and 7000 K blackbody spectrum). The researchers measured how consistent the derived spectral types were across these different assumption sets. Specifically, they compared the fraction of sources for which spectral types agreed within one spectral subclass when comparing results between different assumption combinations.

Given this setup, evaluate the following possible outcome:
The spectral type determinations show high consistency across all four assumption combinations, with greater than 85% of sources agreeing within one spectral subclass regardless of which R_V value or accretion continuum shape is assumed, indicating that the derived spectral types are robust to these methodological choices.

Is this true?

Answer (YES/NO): YES